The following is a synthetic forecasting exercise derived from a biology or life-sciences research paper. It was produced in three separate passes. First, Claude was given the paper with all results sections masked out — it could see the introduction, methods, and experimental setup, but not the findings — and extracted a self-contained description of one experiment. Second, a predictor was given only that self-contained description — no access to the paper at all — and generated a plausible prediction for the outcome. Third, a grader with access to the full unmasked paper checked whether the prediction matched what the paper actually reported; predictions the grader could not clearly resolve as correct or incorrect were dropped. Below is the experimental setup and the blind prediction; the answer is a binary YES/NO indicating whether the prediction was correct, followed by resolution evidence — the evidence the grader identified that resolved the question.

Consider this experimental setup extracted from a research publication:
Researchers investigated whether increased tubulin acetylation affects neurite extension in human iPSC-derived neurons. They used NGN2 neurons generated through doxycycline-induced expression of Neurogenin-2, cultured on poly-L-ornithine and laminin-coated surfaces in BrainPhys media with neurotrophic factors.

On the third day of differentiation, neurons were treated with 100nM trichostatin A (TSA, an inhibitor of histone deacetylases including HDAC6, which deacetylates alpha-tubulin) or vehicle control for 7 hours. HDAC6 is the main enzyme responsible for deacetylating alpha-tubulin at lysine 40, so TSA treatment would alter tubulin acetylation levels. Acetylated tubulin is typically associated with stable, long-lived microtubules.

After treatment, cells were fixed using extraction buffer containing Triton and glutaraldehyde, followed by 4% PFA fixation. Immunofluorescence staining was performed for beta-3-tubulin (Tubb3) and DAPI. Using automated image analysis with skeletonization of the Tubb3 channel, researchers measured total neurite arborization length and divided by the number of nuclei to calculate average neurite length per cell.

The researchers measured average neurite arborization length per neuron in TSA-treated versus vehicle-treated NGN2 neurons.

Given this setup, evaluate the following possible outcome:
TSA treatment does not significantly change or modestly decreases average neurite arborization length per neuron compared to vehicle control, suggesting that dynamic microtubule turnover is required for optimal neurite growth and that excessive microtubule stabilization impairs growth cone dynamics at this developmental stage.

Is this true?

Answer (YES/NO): YES